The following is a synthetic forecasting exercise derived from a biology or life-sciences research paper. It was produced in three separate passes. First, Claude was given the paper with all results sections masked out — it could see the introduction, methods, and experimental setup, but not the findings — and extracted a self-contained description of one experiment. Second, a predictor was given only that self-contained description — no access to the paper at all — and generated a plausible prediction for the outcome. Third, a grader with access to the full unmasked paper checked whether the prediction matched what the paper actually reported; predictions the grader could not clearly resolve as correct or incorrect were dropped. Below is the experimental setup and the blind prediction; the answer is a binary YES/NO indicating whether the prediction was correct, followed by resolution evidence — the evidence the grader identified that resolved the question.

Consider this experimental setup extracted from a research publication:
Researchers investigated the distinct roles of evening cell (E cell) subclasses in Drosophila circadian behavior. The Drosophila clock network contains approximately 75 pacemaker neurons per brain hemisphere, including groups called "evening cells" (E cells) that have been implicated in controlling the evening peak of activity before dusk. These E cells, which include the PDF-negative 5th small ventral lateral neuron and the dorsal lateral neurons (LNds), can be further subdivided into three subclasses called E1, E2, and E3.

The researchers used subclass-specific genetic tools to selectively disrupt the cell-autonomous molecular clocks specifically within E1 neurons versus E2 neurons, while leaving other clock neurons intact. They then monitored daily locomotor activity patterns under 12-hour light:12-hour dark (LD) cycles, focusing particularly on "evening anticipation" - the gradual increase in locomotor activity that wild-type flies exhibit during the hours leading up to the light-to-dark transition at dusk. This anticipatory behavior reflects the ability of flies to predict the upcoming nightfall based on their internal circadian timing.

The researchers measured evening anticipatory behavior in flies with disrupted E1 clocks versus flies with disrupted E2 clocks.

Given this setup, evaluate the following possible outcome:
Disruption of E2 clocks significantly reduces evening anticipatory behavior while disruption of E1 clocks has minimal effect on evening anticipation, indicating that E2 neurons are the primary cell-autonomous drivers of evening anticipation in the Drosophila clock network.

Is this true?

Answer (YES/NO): YES